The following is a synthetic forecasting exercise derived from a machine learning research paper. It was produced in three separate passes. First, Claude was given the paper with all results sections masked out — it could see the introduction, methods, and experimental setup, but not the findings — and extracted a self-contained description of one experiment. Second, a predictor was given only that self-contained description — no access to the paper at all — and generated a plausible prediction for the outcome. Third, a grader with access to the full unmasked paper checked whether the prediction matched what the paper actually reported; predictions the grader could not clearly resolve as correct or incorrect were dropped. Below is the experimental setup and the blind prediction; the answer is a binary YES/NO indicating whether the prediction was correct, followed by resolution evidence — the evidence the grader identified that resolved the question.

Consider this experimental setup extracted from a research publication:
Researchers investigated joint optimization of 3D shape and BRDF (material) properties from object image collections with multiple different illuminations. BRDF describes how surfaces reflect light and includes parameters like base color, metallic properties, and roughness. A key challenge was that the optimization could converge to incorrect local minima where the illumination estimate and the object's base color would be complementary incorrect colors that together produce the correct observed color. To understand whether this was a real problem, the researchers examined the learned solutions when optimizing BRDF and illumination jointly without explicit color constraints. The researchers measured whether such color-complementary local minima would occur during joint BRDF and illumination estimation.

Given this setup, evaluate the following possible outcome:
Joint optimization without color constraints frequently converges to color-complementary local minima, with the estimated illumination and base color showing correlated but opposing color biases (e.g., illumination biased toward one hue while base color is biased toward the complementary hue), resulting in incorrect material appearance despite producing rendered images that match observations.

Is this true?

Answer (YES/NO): YES